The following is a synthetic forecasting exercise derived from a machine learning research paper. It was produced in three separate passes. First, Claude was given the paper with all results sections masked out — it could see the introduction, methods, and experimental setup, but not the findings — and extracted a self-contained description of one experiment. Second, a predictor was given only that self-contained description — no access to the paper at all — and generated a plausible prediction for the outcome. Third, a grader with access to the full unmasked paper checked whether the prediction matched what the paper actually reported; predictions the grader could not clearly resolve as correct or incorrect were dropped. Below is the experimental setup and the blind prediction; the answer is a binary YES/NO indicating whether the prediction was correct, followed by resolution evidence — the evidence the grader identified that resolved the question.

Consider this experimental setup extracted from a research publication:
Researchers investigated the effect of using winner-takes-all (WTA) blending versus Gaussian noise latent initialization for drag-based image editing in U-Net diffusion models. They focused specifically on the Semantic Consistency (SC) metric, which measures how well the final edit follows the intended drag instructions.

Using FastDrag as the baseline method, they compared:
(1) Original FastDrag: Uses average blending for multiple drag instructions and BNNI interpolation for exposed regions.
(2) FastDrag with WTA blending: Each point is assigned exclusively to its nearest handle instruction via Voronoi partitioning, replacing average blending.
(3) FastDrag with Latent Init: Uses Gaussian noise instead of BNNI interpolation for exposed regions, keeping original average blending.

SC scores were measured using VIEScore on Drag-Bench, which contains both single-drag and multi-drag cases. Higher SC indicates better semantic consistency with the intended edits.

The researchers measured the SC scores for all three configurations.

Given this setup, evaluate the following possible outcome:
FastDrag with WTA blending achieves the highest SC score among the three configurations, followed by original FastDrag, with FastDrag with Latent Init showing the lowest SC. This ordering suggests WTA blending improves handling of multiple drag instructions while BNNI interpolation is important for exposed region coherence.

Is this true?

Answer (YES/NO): NO